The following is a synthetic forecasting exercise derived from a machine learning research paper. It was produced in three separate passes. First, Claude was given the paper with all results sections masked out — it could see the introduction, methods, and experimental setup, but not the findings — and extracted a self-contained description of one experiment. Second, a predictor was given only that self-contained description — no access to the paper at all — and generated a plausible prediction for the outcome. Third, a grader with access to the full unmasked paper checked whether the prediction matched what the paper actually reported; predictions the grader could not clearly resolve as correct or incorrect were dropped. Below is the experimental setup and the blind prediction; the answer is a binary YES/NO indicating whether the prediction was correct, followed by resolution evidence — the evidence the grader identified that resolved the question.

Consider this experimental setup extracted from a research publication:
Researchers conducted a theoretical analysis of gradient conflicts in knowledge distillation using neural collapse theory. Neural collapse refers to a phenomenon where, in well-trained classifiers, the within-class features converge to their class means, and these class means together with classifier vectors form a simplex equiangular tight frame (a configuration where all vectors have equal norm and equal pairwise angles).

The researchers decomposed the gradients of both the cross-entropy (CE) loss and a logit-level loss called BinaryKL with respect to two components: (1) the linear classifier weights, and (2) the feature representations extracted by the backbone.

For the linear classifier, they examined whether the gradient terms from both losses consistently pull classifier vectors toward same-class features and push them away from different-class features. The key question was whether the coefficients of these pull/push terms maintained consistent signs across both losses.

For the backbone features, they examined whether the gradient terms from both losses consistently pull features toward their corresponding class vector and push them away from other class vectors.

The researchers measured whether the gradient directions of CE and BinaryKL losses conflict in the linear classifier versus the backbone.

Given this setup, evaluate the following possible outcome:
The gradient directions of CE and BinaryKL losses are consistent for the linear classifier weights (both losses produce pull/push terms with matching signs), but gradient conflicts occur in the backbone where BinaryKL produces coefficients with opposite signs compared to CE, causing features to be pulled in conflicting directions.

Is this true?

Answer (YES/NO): NO